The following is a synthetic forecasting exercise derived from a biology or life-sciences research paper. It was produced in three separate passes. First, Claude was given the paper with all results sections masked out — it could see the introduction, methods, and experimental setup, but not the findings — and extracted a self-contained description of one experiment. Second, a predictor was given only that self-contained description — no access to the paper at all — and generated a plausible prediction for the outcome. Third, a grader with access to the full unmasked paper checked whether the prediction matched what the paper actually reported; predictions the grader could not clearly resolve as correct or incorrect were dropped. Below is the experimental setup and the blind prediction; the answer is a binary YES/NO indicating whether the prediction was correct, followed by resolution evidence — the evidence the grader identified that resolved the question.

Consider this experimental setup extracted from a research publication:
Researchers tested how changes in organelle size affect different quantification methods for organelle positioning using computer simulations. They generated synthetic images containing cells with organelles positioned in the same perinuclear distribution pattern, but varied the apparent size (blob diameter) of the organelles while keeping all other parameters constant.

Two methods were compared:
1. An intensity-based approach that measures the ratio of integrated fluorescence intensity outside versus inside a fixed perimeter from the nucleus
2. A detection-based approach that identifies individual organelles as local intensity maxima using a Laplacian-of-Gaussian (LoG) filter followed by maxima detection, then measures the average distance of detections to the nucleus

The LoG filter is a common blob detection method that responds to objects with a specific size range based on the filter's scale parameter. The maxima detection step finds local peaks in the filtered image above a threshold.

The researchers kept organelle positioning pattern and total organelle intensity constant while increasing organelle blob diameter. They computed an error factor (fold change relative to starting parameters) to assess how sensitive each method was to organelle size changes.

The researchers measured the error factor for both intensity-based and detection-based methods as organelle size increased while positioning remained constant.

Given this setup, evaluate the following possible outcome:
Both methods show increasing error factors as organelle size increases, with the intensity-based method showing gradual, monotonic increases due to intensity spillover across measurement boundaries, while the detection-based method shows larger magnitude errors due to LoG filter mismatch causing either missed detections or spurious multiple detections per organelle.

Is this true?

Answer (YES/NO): NO